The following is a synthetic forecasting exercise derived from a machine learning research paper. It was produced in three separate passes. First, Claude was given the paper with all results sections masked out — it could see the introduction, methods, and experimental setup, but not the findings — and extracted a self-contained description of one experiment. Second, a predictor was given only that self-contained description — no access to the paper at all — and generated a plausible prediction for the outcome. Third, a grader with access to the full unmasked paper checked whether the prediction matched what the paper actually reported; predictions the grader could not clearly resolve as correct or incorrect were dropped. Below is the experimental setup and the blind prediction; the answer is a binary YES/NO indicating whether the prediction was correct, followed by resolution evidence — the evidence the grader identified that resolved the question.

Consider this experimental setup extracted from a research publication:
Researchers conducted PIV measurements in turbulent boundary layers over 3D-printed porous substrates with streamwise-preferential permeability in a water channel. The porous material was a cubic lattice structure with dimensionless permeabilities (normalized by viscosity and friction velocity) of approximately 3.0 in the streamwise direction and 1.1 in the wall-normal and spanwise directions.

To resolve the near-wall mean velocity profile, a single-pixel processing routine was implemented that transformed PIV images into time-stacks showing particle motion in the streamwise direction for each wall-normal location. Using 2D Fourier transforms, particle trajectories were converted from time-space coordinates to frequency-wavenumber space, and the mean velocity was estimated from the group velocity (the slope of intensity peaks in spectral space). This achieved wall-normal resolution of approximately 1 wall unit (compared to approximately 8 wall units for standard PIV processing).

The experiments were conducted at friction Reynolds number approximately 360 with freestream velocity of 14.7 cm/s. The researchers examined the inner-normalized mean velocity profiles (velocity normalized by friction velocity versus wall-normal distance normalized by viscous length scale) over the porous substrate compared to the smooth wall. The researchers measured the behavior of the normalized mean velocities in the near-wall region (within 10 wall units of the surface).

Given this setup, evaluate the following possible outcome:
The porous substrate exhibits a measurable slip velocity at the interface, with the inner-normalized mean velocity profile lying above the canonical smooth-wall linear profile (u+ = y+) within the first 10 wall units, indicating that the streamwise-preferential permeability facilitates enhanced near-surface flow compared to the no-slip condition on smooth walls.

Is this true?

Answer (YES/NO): YES